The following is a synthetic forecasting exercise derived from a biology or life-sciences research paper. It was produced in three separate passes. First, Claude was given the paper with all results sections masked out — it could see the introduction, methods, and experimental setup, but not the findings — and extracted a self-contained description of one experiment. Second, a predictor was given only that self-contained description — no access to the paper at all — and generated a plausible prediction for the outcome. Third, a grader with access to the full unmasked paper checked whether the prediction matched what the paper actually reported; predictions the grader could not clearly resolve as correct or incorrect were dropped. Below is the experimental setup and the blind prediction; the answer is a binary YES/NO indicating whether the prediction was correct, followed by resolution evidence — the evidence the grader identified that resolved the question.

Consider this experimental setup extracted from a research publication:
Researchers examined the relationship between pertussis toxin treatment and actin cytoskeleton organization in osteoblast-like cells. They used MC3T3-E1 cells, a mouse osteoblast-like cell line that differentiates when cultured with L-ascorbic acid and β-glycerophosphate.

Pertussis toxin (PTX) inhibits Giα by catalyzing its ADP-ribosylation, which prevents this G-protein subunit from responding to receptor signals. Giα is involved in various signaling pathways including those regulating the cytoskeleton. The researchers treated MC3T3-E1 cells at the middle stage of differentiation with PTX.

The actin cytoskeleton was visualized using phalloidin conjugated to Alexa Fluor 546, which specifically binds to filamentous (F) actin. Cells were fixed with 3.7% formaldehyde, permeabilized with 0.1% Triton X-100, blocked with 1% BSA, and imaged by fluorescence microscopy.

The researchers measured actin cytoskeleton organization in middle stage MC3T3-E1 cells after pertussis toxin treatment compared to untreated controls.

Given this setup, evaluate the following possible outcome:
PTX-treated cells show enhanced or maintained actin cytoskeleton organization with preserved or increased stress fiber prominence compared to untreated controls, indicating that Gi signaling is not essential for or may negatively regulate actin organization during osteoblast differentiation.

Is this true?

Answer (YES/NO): NO